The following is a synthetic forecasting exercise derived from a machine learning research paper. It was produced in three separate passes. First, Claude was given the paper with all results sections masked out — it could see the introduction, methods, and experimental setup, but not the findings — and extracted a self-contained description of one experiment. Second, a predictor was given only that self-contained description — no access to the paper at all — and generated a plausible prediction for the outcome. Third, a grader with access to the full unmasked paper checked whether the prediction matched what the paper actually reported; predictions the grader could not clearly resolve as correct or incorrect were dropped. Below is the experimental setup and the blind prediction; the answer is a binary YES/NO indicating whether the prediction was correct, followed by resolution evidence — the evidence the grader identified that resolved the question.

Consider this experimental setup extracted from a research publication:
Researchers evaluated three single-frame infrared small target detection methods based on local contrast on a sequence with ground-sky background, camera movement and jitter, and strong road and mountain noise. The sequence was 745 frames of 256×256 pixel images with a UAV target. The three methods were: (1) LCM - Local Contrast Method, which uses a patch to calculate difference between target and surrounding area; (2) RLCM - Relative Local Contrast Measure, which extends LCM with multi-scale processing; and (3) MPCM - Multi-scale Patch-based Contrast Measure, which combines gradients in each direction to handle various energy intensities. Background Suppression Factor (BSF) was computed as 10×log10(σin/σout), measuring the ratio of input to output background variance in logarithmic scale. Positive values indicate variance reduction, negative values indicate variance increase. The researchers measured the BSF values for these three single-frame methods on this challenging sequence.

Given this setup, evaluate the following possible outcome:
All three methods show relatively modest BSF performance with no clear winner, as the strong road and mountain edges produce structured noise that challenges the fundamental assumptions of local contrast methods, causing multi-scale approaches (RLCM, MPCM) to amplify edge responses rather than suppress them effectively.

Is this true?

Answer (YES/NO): NO